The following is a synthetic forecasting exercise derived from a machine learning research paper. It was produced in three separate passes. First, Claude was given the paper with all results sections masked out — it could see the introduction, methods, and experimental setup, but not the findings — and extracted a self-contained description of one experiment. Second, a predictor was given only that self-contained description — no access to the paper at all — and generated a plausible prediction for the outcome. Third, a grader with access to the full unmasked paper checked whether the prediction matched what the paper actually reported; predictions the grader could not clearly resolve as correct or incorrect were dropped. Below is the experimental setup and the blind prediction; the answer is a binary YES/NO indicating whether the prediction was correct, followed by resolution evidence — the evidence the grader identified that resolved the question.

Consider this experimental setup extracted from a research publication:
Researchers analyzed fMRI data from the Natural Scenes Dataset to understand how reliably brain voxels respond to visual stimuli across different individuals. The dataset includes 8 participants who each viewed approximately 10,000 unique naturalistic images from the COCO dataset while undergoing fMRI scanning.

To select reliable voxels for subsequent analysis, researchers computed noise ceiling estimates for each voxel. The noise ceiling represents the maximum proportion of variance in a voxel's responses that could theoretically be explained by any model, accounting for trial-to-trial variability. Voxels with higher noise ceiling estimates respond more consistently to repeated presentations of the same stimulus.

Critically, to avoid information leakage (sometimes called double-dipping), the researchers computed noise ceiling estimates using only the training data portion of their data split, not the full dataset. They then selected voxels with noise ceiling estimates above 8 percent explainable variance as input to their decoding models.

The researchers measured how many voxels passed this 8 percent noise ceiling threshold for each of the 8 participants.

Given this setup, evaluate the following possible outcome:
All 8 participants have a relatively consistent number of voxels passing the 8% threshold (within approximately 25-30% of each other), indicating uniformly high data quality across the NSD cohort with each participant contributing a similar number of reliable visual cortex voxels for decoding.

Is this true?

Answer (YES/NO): NO